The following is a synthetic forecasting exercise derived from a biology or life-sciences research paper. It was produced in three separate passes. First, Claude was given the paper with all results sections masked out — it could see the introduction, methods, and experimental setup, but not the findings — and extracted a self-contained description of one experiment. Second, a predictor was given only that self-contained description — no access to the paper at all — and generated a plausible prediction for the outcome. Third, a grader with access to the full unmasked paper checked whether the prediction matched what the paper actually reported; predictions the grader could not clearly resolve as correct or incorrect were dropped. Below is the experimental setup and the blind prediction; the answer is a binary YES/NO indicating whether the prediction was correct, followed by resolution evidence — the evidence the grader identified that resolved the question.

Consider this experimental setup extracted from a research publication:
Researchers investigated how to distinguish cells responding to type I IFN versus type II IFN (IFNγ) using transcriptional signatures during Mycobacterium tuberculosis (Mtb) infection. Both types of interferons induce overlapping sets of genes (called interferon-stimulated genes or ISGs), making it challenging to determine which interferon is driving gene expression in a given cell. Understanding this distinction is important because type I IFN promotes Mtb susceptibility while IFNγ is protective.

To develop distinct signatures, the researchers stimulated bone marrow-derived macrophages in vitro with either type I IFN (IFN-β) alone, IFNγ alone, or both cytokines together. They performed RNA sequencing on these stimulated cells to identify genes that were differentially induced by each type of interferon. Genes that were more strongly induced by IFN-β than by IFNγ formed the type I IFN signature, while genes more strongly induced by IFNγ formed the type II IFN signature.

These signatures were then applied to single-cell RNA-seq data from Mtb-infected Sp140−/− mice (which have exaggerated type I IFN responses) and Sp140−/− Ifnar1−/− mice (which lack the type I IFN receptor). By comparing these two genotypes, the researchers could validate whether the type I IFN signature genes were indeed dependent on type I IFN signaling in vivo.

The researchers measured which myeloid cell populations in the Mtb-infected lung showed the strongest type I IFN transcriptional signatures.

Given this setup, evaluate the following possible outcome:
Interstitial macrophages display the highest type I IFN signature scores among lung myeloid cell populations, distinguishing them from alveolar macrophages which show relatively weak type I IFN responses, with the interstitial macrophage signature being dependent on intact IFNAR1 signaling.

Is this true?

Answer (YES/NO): NO